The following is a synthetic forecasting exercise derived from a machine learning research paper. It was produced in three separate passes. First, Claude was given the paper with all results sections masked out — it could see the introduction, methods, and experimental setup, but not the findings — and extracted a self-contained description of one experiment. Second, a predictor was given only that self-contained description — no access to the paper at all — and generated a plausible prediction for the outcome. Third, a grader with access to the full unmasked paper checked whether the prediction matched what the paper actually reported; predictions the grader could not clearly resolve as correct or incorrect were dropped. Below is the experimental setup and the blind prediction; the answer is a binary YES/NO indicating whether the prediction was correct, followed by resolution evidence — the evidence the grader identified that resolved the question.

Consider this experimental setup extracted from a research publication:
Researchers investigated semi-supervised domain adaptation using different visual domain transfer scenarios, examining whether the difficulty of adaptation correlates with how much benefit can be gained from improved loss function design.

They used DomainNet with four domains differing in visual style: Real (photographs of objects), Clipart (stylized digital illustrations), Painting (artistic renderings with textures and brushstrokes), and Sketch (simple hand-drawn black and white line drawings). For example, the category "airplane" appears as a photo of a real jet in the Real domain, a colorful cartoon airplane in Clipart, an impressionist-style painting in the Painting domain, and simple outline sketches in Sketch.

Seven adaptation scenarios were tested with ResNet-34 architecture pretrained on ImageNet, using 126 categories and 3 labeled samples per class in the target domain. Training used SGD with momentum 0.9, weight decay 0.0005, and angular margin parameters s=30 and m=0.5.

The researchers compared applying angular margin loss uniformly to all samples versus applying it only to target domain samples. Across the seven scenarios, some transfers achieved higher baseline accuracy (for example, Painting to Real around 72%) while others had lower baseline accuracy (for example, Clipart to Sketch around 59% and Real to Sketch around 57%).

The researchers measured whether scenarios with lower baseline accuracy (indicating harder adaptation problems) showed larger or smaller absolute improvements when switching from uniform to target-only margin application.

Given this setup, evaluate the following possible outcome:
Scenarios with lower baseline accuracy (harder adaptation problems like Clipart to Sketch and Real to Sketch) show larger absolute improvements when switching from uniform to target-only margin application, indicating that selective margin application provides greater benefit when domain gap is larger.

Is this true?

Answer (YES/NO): NO